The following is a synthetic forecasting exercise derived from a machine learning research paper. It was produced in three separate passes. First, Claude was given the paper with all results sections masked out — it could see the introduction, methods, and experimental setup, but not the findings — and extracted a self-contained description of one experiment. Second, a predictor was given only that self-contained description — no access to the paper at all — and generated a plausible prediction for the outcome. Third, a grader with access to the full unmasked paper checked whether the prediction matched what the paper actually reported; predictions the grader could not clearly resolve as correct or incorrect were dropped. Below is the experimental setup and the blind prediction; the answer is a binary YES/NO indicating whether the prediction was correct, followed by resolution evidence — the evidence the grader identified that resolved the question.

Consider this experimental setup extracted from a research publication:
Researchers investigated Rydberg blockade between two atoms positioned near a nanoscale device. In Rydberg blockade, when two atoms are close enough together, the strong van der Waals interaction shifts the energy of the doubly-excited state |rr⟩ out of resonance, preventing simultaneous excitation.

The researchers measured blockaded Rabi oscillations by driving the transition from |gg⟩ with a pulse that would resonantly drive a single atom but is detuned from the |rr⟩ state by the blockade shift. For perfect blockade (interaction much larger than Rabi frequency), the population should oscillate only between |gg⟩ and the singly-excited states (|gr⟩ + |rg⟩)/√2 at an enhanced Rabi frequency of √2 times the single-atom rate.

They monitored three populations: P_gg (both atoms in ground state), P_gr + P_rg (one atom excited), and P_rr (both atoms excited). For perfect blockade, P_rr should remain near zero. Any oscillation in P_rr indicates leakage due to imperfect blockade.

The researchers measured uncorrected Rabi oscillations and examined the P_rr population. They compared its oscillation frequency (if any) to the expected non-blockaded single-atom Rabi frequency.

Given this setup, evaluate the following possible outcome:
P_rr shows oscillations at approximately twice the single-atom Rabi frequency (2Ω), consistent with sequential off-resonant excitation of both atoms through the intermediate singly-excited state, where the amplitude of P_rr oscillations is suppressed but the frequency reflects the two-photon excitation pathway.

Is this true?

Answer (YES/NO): NO